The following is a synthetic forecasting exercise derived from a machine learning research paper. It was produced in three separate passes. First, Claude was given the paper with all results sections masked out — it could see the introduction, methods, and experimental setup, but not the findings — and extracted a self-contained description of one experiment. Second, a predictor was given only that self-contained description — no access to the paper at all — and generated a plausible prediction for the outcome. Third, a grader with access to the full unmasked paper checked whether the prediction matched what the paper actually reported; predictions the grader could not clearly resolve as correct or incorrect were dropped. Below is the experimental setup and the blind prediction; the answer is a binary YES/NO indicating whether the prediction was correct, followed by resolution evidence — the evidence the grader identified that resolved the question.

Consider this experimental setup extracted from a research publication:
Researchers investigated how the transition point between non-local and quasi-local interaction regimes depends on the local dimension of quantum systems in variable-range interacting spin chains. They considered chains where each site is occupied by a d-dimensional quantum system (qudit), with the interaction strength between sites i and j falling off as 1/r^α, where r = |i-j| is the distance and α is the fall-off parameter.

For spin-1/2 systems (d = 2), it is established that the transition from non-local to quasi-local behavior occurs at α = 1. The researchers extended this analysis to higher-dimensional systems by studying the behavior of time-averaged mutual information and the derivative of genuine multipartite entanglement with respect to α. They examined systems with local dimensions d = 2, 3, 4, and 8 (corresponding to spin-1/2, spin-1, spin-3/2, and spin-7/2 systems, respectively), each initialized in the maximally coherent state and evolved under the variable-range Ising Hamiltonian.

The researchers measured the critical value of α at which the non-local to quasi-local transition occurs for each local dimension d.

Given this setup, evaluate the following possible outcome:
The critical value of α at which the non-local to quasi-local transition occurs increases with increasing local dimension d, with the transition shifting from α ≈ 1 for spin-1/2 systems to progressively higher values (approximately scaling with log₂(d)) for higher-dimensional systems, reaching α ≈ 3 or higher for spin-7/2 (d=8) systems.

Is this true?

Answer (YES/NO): YES